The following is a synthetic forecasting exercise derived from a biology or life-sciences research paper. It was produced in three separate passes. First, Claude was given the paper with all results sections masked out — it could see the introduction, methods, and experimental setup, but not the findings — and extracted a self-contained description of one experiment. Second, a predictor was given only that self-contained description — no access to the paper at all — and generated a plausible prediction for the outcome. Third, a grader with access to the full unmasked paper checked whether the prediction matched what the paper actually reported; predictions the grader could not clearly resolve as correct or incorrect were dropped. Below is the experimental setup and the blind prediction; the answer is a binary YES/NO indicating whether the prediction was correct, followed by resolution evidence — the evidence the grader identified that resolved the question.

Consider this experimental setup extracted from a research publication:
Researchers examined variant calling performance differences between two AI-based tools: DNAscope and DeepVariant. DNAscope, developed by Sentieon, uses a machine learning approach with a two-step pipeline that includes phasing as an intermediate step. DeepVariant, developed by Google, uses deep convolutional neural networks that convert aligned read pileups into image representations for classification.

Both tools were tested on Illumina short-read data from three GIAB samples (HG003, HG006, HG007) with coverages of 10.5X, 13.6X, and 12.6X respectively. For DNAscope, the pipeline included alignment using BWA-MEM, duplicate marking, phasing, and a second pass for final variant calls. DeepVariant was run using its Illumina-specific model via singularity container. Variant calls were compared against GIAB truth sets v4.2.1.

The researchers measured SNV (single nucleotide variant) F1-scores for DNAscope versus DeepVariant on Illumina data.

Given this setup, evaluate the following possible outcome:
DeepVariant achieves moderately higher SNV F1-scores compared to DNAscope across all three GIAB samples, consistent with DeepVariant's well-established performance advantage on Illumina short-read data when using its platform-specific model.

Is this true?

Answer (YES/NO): YES